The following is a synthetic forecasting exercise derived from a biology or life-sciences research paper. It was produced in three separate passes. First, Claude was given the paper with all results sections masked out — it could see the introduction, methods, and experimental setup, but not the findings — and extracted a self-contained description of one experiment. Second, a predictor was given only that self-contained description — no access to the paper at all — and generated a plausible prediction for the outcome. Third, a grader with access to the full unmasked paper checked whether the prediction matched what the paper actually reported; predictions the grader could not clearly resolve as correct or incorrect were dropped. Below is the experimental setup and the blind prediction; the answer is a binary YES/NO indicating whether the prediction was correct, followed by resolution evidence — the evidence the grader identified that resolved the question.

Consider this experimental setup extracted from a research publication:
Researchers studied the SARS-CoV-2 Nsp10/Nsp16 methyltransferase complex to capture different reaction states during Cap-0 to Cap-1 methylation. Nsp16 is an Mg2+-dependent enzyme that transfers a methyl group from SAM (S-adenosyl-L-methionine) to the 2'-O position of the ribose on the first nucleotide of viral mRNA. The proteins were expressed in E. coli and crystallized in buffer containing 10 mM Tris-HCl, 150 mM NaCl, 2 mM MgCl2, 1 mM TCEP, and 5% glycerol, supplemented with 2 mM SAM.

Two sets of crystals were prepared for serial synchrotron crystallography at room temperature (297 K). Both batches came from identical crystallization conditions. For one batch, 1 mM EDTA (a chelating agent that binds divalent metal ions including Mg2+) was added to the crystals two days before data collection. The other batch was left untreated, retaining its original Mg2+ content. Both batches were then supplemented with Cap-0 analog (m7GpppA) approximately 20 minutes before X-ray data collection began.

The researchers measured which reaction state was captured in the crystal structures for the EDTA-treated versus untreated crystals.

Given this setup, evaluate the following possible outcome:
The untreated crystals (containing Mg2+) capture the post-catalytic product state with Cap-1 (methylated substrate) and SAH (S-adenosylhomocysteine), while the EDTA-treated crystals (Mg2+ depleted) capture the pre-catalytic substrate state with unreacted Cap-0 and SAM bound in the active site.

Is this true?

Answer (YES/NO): YES